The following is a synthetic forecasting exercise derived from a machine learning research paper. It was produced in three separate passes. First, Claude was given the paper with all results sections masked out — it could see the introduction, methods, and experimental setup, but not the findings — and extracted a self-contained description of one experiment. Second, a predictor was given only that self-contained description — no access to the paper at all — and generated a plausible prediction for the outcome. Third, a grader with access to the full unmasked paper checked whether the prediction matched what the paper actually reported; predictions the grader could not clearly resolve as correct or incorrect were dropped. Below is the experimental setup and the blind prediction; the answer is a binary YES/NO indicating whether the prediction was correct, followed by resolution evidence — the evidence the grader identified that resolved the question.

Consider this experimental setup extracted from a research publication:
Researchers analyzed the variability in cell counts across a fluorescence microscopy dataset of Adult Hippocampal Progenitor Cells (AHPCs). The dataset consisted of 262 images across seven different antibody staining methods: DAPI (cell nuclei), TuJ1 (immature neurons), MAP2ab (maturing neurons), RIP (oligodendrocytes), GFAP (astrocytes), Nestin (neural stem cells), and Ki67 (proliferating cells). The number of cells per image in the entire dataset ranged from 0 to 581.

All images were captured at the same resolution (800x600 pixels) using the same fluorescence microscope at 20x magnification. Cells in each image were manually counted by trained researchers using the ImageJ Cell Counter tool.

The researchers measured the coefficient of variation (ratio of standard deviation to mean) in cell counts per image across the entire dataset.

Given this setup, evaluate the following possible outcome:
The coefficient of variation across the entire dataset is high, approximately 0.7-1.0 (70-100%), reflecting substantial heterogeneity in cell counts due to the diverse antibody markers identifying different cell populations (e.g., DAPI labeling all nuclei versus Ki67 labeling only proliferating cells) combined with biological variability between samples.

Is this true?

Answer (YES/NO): NO